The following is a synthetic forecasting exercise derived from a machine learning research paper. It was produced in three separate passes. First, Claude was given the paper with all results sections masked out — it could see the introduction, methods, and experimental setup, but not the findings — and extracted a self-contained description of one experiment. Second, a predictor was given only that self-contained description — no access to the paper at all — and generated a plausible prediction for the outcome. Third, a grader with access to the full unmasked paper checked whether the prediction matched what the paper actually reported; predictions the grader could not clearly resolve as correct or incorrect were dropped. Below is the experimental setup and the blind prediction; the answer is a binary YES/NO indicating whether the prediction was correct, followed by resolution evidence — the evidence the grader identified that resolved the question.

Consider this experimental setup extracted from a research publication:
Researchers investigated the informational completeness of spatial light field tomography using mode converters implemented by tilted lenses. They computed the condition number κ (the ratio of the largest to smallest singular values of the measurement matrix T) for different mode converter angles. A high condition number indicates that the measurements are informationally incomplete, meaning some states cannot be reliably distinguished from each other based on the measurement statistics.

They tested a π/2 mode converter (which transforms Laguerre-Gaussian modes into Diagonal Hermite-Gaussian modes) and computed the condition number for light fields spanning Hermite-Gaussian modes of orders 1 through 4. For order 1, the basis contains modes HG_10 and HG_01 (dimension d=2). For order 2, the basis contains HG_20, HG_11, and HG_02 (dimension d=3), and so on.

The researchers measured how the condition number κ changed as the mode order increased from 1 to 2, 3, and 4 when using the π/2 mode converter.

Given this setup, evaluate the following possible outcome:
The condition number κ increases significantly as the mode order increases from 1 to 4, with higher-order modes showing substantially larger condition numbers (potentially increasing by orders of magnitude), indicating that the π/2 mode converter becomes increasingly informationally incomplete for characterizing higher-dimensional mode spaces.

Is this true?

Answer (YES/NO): YES